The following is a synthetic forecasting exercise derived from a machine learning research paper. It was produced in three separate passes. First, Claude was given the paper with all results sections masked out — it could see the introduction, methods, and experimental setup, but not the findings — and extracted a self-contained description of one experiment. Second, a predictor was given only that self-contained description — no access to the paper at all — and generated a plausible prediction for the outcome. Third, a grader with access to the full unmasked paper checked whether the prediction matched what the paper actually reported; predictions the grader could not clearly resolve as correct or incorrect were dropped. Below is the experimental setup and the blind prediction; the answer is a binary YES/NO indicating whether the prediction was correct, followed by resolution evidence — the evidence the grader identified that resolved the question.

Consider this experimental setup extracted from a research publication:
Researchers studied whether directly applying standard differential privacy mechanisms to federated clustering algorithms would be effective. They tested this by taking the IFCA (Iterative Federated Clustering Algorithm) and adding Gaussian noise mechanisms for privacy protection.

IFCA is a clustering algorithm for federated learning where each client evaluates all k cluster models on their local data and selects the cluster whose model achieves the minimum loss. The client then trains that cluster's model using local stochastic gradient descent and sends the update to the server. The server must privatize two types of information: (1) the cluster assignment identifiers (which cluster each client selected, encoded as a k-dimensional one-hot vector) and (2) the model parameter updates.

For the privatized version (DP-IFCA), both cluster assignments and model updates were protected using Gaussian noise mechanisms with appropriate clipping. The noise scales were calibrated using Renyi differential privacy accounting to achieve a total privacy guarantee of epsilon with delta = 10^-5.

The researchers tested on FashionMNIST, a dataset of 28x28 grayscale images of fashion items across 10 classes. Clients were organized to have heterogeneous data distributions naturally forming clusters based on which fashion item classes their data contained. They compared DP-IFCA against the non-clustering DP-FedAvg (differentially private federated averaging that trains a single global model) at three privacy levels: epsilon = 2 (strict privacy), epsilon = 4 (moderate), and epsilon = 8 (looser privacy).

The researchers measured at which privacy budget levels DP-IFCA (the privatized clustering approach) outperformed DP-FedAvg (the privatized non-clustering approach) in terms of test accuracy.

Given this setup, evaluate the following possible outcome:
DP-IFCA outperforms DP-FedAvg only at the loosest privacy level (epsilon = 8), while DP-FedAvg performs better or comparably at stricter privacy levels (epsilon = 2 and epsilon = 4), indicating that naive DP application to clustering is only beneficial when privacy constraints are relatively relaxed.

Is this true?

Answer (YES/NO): NO